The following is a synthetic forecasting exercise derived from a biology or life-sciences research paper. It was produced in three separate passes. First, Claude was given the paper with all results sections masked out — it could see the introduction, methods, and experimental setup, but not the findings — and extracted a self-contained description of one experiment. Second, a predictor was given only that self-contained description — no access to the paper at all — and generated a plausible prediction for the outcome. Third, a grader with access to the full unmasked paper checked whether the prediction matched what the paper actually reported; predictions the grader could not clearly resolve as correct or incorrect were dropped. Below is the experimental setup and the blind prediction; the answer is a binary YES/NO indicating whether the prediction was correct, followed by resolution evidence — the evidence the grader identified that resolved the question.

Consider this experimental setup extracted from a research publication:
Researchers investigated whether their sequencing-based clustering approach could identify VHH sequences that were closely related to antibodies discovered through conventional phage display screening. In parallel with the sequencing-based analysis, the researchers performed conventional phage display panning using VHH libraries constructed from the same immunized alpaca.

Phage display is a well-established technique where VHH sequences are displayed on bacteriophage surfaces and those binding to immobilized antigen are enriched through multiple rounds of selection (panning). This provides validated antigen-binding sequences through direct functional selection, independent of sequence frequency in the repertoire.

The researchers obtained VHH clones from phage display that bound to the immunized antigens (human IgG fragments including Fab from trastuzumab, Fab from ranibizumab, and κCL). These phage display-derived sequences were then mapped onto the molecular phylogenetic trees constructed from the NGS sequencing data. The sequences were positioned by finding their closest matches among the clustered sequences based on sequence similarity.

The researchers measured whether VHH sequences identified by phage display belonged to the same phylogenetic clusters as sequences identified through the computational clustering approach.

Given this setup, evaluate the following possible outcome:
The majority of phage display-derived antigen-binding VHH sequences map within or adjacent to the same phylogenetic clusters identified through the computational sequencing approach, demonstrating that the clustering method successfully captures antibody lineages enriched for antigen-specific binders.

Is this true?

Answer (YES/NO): YES